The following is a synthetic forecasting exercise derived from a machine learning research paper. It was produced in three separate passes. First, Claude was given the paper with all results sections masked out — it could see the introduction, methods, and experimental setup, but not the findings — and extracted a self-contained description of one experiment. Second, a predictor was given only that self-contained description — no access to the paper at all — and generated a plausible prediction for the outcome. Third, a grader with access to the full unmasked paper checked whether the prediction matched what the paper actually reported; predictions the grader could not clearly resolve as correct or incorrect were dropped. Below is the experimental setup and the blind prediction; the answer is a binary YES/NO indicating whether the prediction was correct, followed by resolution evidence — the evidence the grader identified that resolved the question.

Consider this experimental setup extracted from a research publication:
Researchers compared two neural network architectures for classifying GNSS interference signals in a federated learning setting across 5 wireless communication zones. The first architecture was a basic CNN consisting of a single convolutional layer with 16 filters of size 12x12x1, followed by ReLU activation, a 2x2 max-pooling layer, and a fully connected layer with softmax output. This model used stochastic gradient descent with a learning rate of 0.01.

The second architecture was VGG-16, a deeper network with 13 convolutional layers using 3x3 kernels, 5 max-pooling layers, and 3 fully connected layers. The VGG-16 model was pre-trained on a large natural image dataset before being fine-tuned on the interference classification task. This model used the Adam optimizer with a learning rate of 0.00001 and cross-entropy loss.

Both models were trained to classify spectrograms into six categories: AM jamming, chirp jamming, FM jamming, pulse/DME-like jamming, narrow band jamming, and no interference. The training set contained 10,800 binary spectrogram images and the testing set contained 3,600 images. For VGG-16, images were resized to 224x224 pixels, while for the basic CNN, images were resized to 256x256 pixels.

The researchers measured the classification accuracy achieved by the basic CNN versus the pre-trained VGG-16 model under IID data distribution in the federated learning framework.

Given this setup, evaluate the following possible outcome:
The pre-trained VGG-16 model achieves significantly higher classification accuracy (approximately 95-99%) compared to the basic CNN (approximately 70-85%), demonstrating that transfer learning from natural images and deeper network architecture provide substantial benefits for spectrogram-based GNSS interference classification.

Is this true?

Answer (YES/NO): NO